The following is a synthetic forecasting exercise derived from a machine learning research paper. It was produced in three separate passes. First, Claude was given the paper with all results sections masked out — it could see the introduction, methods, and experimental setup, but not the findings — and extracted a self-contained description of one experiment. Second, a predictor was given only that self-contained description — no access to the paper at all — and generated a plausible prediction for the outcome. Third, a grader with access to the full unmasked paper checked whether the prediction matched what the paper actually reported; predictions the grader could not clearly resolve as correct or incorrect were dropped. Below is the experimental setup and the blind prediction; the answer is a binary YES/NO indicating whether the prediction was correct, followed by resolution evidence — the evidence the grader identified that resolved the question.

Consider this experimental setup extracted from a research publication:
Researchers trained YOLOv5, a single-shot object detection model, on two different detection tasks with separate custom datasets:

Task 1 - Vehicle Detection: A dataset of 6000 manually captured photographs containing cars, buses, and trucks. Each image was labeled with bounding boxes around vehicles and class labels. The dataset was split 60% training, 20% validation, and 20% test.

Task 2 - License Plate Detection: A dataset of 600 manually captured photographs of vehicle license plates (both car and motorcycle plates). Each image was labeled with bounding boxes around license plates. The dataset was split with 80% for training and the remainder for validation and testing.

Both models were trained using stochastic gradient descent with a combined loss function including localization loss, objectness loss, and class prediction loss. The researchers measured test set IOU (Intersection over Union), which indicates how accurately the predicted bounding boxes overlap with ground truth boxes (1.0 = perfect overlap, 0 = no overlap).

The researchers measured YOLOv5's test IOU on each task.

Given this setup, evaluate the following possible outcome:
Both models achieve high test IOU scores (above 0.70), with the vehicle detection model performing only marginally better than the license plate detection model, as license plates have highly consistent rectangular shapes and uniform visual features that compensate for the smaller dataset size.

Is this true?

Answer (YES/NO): NO